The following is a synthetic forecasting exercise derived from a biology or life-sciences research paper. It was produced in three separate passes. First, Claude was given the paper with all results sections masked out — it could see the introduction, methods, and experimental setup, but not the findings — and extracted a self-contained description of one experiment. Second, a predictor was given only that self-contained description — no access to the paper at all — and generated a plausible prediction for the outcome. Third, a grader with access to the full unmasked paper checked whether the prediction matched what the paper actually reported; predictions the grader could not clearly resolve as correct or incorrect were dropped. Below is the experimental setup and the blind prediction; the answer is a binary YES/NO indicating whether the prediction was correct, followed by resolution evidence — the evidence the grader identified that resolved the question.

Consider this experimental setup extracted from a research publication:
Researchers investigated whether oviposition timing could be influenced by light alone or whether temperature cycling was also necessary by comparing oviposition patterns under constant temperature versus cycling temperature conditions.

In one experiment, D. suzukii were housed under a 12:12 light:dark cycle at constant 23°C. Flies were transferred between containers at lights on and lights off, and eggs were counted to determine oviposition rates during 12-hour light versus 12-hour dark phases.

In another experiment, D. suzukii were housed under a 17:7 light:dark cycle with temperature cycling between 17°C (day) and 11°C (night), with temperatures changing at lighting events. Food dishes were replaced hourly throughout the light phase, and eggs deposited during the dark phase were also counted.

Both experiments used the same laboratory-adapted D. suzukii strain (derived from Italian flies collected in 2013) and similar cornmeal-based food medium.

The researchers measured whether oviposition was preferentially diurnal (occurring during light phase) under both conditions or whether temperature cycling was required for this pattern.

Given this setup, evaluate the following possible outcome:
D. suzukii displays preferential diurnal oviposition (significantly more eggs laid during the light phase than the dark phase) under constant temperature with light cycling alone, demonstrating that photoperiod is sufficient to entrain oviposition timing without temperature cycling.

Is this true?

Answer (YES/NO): YES